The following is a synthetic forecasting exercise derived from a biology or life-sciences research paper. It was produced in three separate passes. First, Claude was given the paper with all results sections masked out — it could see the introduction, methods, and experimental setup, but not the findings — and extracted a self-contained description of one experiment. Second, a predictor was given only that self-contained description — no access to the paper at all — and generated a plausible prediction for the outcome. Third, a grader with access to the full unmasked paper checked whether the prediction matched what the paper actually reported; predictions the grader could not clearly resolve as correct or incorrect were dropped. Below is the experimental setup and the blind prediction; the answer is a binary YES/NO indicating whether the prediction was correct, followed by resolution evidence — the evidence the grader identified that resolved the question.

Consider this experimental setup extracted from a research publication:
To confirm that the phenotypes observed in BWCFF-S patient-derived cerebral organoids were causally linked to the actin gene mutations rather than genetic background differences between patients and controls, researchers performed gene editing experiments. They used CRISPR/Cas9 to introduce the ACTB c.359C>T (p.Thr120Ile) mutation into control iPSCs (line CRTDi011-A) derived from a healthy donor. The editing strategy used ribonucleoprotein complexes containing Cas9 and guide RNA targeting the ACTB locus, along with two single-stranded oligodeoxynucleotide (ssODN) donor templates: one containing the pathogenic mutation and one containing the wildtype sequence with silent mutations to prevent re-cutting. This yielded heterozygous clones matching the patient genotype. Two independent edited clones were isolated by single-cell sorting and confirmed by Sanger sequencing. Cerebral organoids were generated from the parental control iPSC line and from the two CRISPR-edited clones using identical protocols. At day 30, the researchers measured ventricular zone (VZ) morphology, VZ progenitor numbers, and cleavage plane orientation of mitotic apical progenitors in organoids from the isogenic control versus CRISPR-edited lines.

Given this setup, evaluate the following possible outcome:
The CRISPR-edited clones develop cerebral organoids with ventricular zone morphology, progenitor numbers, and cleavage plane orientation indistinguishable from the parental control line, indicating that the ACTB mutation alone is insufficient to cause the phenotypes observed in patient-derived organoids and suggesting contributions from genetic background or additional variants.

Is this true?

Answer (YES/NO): NO